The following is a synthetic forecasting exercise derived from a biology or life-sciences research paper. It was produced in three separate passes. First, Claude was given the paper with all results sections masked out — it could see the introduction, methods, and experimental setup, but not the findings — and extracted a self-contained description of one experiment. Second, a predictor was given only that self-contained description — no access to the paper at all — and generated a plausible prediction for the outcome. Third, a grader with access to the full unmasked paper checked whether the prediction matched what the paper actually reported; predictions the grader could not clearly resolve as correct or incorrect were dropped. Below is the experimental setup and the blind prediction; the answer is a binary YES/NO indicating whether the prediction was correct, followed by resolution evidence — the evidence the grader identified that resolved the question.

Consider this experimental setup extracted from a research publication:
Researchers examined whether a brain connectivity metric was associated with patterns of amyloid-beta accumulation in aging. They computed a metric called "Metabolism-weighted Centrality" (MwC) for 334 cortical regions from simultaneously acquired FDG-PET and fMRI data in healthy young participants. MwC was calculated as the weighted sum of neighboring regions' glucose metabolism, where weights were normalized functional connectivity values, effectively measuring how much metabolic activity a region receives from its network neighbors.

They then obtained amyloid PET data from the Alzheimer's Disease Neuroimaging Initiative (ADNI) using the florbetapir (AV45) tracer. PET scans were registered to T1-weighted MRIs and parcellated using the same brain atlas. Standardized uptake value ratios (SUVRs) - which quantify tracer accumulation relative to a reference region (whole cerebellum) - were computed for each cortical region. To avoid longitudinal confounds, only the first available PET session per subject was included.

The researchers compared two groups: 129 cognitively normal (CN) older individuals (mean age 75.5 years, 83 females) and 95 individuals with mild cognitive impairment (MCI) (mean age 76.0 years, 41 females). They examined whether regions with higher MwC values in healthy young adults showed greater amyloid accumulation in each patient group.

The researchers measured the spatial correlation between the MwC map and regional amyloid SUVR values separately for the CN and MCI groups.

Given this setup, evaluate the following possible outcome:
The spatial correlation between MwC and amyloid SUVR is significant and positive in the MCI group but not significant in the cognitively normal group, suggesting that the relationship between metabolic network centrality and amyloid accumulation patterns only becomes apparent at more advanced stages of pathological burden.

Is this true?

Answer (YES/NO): NO